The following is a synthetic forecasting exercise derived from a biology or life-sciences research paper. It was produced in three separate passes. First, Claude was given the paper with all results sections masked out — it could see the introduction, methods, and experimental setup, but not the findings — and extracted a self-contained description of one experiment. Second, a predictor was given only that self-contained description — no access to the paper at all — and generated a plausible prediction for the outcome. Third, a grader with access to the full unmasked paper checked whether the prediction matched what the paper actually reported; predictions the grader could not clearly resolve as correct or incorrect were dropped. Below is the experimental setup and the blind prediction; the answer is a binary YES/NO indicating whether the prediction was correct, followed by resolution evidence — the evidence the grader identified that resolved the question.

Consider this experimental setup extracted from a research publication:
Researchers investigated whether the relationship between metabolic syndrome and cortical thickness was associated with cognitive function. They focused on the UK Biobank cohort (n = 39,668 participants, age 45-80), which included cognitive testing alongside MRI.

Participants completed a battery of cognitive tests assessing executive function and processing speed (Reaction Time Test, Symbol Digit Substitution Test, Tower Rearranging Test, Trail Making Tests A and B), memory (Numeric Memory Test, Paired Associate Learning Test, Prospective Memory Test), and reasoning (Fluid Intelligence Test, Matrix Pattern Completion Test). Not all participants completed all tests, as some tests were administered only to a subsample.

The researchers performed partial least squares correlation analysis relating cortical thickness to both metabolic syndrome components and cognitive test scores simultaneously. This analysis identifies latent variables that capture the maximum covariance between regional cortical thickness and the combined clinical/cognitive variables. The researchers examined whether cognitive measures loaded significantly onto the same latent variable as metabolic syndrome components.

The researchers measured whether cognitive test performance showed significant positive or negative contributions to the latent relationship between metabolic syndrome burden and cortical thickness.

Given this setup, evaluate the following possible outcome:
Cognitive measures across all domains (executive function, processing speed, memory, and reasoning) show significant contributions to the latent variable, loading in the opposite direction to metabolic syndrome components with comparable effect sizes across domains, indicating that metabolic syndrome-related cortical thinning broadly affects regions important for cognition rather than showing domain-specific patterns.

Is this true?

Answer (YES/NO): NO